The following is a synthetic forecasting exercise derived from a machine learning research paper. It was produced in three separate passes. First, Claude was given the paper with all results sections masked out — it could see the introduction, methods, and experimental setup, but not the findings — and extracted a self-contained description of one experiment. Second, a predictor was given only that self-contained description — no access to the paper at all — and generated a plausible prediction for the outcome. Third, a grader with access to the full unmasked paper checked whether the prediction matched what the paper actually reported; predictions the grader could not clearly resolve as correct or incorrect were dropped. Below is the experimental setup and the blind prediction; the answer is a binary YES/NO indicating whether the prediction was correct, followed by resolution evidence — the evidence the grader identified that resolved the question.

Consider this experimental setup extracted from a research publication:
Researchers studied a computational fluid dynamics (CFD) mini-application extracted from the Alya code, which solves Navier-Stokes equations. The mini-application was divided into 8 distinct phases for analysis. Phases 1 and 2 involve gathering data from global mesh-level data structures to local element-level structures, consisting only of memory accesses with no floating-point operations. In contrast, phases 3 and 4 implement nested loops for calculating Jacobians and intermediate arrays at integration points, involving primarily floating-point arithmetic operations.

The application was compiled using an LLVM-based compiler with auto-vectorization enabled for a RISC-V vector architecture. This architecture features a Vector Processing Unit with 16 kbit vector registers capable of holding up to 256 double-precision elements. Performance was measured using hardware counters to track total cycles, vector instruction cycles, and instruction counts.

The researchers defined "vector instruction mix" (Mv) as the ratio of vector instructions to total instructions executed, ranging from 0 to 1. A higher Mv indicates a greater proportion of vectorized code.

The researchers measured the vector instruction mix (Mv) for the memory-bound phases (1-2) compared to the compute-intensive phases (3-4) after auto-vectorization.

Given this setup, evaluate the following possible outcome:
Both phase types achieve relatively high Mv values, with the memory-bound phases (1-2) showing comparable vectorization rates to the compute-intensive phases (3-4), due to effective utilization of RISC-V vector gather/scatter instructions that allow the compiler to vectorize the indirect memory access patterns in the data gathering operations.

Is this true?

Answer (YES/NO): NO